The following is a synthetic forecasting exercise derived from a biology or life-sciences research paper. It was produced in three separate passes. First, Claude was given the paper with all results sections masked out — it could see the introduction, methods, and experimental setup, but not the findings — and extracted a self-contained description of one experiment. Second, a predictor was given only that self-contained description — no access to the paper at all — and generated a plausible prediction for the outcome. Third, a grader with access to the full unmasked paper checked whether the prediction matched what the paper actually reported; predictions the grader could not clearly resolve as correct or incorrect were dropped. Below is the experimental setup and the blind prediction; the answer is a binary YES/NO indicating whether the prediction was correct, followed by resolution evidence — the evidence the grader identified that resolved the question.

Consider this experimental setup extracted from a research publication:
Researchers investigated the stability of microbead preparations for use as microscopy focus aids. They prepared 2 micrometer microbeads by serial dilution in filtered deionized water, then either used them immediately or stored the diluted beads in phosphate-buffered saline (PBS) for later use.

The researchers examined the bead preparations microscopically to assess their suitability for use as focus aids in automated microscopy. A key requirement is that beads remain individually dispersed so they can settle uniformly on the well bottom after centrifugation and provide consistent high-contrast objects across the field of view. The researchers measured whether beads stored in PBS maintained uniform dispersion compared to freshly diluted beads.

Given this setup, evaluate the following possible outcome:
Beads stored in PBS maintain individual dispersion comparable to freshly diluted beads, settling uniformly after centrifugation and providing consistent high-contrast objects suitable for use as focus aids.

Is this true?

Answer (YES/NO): NO